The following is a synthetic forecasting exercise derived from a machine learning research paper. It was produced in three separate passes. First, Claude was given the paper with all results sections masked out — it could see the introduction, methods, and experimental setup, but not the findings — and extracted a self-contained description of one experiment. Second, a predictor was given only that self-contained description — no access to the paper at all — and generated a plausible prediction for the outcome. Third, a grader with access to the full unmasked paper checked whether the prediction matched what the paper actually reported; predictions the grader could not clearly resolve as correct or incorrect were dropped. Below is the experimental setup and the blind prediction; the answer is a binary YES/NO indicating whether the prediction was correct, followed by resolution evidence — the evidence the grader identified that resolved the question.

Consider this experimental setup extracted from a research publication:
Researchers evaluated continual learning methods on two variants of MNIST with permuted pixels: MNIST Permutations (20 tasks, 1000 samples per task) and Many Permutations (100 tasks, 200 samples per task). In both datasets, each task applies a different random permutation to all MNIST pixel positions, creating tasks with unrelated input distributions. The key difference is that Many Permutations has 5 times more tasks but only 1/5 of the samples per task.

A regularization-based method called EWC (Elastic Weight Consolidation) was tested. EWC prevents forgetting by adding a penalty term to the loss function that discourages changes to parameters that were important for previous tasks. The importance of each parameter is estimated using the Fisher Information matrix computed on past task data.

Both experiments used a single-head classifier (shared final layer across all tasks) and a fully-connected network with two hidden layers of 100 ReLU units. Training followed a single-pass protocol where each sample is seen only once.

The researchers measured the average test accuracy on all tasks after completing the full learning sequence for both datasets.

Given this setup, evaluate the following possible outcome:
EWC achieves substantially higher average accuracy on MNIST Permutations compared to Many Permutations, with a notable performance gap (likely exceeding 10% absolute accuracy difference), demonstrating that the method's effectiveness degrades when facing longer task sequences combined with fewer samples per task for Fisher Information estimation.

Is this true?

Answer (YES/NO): YES